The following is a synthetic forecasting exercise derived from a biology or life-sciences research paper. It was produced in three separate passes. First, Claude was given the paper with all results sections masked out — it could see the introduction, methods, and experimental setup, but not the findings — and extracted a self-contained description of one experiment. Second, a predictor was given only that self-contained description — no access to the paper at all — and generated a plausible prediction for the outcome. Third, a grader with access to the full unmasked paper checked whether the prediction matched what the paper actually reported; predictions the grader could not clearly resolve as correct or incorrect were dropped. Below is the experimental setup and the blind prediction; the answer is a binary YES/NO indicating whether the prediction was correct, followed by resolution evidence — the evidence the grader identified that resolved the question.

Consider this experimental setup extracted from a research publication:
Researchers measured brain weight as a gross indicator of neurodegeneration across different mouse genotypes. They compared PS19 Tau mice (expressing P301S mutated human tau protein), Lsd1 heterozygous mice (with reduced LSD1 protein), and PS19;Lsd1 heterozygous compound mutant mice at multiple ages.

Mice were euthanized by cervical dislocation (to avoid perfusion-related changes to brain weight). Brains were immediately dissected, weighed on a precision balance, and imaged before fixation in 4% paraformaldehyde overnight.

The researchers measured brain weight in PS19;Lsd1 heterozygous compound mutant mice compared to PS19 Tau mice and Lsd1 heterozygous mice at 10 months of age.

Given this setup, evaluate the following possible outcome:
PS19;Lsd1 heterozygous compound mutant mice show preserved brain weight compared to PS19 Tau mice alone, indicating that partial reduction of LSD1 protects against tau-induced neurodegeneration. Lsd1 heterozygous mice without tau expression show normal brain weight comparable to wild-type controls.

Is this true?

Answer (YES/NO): NO